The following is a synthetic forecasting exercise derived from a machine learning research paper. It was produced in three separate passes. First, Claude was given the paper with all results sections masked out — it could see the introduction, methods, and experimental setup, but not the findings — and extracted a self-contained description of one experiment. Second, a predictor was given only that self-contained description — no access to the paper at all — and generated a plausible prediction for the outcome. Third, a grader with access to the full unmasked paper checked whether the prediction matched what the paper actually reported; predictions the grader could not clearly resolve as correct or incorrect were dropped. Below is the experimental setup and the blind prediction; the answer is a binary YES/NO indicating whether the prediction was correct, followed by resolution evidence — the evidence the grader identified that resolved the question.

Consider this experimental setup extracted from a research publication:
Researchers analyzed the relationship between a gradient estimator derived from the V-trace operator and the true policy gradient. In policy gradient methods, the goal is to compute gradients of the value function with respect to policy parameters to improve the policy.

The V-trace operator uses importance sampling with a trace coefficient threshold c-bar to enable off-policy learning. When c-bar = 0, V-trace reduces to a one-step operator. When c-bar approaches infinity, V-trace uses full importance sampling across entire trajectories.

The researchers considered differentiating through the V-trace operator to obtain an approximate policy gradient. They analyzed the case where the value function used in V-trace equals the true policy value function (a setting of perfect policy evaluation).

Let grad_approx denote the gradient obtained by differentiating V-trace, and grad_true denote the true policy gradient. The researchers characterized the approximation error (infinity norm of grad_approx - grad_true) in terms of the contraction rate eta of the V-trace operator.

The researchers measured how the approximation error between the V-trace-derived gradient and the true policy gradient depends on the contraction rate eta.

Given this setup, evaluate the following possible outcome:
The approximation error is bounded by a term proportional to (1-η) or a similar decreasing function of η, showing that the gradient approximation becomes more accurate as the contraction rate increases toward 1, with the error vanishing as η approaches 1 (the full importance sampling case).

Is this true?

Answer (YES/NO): NO